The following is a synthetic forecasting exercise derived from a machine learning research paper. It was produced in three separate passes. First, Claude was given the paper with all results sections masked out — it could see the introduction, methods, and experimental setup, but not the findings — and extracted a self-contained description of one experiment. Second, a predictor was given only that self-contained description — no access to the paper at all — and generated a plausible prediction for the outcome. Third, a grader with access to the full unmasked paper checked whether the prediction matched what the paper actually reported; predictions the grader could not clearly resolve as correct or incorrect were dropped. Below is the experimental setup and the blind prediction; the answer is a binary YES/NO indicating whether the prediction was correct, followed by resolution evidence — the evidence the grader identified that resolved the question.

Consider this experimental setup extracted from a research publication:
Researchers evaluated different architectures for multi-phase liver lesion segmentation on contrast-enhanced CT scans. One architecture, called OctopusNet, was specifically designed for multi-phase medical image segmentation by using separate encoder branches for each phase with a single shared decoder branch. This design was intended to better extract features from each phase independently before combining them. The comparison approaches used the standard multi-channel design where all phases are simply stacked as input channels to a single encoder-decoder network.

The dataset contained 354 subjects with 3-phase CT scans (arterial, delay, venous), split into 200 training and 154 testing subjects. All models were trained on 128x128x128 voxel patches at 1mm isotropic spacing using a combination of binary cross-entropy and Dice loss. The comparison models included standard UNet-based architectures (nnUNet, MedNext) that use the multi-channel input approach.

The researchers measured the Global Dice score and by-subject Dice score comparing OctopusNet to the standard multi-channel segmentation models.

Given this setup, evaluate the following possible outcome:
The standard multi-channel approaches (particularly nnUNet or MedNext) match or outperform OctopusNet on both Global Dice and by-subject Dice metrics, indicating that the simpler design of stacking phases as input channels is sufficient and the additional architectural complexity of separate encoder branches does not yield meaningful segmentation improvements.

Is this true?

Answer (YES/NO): YES